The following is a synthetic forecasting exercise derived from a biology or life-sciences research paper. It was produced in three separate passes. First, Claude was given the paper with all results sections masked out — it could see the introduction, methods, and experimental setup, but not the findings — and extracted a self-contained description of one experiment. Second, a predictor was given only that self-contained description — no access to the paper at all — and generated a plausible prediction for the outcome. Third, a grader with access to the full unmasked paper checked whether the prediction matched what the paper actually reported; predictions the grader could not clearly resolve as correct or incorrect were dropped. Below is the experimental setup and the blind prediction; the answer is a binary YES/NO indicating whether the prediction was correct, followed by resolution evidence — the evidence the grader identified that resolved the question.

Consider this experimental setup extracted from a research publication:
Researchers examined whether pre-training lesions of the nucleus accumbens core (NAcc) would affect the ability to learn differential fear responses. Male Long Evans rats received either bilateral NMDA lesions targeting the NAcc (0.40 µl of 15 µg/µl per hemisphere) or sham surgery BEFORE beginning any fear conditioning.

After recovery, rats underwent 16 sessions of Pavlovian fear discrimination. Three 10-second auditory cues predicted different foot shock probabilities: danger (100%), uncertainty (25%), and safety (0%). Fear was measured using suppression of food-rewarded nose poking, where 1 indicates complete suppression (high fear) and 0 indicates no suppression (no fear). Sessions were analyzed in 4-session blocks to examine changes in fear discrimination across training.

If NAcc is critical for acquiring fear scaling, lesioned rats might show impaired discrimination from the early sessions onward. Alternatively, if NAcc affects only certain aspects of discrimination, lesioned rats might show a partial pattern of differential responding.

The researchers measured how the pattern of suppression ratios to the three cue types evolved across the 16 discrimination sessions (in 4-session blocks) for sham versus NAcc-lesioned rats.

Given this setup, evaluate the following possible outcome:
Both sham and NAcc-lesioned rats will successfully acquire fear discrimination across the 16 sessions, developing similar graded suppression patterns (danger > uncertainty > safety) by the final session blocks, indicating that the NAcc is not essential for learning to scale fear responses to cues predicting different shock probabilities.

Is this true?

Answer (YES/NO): NO